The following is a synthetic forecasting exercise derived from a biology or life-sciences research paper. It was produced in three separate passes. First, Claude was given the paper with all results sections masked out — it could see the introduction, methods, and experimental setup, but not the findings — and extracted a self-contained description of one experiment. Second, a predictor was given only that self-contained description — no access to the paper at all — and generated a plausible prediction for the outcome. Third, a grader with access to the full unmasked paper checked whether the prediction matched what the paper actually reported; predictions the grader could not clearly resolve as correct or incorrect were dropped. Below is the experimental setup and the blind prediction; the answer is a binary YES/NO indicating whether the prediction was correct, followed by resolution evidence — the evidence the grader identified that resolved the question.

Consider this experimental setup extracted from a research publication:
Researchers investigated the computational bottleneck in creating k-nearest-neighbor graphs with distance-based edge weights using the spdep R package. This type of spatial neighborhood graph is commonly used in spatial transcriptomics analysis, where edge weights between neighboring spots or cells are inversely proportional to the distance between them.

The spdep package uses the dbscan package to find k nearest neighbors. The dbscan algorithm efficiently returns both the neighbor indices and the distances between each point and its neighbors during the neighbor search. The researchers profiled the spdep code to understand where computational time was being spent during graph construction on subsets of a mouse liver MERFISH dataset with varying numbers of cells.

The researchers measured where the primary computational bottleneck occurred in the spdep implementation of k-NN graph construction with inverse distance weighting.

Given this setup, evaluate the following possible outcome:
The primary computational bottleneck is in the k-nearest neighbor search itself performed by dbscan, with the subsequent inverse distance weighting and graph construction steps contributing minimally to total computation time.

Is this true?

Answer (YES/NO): NO